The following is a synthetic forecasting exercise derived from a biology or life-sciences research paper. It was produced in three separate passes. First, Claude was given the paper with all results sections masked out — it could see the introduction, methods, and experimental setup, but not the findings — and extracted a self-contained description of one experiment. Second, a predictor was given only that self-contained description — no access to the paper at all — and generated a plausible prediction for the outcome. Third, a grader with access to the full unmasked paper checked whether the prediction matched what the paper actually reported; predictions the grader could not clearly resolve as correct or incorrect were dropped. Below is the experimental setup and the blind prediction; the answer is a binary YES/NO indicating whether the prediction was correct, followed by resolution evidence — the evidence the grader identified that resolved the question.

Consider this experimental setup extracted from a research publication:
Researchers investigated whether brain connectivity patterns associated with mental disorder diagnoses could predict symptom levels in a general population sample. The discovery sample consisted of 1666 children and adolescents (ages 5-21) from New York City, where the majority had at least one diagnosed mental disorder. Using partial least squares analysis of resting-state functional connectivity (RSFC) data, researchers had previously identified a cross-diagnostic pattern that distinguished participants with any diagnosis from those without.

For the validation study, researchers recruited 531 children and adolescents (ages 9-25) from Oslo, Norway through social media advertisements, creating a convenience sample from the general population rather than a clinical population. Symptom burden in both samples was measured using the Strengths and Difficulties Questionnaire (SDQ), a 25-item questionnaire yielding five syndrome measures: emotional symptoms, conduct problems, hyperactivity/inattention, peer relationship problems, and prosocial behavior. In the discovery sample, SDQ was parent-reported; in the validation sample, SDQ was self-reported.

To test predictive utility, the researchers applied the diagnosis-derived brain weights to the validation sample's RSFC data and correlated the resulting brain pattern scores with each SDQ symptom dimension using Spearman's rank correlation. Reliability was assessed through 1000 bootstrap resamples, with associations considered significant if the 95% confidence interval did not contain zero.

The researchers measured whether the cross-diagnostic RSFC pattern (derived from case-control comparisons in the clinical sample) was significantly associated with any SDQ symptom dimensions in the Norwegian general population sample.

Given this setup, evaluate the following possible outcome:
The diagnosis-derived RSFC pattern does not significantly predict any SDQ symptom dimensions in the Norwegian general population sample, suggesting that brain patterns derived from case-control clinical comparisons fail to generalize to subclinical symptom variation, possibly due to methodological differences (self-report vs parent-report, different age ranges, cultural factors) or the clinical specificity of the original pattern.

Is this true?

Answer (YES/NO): YES